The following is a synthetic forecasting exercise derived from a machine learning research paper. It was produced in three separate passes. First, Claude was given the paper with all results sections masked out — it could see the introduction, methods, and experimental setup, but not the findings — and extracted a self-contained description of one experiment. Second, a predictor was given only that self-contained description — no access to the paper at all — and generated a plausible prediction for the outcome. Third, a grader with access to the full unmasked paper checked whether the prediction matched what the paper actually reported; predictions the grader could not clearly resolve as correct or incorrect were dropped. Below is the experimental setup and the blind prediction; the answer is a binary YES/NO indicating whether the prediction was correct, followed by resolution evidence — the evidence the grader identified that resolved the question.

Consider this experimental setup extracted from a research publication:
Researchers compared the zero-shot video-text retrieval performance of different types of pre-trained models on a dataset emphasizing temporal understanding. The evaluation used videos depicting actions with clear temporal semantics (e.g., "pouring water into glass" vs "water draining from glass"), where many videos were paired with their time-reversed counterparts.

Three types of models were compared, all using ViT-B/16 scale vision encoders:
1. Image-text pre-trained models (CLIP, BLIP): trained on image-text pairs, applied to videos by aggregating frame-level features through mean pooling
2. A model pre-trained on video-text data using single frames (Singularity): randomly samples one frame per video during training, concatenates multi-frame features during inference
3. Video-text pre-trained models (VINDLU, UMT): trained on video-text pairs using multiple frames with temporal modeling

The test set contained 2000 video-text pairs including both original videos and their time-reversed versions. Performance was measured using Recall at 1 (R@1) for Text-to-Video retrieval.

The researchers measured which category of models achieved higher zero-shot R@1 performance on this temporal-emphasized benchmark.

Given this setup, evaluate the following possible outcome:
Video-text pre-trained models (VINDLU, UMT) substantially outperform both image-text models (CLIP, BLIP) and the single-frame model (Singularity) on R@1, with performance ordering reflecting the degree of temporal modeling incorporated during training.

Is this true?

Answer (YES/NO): NO